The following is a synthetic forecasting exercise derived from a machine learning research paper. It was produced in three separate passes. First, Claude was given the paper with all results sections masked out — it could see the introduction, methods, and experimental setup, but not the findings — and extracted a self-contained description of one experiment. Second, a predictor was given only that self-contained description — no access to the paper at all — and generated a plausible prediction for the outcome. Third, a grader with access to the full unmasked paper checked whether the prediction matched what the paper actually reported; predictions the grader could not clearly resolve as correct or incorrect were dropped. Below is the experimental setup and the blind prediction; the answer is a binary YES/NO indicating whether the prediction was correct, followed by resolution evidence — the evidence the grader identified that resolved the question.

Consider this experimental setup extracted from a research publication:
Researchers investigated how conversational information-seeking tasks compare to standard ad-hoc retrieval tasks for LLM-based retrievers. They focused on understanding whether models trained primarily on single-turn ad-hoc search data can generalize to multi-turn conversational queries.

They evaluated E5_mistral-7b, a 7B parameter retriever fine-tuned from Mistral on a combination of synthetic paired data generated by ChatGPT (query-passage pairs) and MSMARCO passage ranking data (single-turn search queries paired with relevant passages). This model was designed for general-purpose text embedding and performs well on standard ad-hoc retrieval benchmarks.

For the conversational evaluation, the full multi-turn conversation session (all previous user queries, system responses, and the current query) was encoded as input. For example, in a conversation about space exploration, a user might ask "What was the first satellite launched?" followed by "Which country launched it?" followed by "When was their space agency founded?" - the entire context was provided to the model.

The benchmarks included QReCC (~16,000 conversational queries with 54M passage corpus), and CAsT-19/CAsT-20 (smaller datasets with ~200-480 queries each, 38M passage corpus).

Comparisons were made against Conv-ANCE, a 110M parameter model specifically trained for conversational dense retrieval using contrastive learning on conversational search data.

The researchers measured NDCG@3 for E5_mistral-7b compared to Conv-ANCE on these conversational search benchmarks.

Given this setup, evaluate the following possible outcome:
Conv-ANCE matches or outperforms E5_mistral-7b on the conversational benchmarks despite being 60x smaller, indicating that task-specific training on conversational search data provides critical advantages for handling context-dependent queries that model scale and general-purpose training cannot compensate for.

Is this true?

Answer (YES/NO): YES